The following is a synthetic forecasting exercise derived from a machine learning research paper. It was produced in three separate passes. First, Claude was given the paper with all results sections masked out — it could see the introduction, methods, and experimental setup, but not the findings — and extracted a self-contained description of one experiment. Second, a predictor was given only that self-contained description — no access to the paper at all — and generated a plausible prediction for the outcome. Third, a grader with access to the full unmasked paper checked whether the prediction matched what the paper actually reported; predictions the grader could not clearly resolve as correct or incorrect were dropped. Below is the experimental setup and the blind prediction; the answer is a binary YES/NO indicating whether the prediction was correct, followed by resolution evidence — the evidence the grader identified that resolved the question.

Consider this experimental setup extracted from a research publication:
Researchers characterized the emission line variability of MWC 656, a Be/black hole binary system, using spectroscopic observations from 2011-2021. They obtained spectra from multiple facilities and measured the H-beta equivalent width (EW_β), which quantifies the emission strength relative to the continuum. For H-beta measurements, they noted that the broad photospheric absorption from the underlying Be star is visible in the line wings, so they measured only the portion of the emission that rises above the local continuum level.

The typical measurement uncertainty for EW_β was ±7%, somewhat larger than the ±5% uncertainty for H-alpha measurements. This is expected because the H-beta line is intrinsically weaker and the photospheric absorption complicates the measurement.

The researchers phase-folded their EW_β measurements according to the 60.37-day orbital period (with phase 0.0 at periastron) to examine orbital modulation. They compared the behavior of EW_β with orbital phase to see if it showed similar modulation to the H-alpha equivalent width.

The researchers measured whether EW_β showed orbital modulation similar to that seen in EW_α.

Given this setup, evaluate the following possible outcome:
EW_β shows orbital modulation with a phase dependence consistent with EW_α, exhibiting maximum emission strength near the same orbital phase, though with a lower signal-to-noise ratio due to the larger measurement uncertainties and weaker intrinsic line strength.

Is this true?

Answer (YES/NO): YES